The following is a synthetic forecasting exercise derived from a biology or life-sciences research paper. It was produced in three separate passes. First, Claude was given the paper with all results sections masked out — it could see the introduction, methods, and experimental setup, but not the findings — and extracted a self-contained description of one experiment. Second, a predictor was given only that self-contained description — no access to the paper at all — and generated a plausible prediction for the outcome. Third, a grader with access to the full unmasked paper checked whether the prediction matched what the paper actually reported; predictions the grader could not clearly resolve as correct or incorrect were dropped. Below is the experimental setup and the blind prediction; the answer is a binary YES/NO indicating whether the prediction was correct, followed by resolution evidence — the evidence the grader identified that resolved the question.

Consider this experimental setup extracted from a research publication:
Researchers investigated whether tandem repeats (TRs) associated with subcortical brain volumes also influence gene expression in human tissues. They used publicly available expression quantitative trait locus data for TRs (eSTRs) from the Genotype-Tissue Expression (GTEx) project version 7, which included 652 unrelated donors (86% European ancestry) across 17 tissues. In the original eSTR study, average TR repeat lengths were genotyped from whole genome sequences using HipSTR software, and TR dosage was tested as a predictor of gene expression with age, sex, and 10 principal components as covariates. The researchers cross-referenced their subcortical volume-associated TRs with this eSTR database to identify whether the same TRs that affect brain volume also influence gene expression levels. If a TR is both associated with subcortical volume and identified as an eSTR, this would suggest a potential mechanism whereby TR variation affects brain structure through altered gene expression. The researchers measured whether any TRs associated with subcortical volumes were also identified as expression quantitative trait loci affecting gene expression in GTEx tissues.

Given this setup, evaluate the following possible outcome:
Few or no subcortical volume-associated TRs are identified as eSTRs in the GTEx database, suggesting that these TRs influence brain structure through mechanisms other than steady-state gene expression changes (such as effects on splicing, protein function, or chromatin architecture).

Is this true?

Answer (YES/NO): YES